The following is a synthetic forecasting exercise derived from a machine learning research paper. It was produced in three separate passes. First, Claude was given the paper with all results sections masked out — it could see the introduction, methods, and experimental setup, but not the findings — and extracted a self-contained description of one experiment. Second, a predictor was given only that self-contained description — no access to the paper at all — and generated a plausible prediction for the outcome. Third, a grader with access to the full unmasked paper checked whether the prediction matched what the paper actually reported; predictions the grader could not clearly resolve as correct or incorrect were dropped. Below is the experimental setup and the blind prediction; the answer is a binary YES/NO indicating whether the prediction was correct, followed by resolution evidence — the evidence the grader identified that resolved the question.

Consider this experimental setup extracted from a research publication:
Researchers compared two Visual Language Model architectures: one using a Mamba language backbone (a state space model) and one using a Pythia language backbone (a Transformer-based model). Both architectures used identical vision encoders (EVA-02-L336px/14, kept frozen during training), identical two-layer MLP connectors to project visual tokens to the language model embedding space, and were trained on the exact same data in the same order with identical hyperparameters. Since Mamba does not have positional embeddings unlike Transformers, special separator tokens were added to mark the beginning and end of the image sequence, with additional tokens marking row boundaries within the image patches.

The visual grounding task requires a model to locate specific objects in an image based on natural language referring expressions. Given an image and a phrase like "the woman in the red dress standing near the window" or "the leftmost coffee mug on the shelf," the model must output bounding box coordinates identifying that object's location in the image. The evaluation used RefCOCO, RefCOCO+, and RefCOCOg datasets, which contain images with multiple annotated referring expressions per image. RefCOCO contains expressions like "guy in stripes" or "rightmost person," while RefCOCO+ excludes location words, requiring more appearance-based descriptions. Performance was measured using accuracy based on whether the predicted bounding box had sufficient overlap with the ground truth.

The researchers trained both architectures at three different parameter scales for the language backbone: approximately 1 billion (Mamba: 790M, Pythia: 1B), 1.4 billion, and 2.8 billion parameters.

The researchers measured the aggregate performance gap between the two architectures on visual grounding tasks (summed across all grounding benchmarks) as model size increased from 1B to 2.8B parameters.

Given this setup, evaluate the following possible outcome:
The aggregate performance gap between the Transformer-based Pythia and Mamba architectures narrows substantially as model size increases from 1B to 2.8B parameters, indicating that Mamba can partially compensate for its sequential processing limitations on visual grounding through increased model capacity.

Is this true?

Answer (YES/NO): NO